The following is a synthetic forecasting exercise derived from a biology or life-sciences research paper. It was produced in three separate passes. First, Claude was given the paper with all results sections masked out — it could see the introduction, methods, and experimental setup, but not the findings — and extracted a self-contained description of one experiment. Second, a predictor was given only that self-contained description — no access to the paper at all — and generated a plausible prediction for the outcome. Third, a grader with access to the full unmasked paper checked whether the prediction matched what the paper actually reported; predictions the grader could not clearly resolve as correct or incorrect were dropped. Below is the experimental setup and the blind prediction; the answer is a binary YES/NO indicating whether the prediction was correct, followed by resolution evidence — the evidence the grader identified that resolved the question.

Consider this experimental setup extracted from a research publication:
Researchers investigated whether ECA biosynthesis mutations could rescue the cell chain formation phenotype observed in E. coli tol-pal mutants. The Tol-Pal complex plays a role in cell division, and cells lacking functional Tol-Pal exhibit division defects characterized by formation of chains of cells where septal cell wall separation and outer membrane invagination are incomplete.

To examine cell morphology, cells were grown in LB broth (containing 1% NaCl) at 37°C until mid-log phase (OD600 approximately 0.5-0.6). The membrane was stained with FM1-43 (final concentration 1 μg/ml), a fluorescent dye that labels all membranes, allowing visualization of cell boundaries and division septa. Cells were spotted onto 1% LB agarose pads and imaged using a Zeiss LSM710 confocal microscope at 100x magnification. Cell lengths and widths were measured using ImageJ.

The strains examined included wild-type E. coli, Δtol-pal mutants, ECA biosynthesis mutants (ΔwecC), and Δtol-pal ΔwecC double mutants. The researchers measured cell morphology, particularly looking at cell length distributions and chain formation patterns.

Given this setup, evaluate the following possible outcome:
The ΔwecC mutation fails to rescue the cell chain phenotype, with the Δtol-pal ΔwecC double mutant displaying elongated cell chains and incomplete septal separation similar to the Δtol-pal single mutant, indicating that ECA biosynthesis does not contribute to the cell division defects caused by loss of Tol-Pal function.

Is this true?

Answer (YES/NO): NO